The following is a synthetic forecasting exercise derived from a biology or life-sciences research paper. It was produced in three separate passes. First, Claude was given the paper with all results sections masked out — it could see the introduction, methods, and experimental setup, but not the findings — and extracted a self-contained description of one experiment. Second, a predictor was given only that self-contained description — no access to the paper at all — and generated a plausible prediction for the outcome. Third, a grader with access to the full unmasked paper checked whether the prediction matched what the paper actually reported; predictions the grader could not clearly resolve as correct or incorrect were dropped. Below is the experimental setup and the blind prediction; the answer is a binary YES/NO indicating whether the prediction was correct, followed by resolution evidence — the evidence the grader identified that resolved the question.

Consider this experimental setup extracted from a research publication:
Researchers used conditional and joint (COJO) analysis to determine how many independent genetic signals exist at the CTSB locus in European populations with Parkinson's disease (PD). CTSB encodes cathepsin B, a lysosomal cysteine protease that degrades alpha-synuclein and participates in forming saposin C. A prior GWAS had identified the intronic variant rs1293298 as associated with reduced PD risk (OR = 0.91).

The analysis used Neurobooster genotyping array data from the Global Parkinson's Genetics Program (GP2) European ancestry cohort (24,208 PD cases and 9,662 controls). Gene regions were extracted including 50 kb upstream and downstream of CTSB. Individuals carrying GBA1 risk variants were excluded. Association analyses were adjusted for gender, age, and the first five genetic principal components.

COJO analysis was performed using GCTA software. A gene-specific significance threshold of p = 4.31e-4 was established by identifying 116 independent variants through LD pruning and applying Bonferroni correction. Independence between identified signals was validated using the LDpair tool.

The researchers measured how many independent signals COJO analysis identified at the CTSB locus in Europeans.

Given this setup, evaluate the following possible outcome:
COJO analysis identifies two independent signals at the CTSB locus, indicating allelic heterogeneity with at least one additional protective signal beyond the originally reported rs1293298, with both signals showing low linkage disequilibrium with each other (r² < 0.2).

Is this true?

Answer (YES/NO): NO